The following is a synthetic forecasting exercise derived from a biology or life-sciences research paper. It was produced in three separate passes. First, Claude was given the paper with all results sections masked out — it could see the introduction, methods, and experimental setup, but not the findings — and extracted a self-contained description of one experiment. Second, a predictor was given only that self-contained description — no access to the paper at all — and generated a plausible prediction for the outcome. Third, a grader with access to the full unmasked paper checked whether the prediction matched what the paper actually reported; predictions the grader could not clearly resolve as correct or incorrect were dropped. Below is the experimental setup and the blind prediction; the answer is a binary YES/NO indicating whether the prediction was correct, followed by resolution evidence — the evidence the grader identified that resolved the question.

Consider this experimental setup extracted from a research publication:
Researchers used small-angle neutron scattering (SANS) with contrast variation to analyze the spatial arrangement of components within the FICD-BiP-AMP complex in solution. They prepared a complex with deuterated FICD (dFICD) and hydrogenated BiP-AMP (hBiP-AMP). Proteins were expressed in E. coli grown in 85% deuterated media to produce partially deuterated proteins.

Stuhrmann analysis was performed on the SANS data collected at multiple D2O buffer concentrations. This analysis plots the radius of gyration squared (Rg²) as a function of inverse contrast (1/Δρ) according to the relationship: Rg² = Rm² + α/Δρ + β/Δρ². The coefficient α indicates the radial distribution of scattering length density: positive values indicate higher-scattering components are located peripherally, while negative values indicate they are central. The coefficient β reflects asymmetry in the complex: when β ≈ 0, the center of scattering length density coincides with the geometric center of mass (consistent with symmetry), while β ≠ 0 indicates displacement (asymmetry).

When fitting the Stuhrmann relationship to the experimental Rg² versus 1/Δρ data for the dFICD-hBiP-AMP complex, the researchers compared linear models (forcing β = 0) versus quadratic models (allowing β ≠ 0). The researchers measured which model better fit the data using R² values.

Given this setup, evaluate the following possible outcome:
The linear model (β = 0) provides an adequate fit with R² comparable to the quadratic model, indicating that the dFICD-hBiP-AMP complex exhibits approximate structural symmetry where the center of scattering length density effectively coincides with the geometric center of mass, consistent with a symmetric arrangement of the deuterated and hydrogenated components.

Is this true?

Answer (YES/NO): NO